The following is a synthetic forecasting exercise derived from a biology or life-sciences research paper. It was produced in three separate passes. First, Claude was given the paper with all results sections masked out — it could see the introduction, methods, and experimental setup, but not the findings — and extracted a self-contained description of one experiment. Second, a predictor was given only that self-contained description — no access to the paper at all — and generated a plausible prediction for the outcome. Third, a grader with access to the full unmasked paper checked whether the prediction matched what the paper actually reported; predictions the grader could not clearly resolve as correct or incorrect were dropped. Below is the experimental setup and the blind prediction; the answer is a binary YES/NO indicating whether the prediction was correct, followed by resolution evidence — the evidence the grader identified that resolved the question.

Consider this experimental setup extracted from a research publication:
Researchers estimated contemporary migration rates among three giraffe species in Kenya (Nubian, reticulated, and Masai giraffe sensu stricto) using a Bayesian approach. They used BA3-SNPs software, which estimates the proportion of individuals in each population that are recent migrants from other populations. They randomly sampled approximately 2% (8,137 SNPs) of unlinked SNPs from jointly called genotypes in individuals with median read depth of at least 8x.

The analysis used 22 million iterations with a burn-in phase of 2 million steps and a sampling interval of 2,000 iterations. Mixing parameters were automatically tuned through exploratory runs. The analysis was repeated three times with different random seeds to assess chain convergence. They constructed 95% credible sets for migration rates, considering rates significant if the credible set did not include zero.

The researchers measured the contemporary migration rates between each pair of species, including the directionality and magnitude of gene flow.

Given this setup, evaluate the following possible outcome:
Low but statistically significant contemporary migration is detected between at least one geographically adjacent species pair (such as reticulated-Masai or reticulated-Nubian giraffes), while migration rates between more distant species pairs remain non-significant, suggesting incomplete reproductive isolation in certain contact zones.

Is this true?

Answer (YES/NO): NO